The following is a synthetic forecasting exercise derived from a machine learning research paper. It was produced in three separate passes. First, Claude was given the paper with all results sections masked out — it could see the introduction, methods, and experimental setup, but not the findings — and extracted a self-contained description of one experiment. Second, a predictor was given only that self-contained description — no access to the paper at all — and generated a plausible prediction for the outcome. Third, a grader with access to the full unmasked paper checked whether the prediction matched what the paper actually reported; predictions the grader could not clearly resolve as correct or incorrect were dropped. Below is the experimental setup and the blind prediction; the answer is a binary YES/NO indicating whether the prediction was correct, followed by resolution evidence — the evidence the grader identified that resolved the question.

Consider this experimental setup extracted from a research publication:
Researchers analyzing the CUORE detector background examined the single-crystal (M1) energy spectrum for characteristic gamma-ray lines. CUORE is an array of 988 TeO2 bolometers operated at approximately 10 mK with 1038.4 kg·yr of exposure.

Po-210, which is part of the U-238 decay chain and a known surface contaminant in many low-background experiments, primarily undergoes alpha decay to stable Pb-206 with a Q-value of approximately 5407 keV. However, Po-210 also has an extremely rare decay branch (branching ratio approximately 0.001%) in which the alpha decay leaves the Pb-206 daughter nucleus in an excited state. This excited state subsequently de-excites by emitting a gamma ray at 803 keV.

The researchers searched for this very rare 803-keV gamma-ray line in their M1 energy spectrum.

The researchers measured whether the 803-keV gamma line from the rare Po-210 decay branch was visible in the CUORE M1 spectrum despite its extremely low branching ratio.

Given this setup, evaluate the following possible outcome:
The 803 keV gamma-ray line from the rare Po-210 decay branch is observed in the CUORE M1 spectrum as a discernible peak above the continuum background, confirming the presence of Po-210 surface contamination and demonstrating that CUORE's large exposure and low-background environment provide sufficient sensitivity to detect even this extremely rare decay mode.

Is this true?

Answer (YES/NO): YES